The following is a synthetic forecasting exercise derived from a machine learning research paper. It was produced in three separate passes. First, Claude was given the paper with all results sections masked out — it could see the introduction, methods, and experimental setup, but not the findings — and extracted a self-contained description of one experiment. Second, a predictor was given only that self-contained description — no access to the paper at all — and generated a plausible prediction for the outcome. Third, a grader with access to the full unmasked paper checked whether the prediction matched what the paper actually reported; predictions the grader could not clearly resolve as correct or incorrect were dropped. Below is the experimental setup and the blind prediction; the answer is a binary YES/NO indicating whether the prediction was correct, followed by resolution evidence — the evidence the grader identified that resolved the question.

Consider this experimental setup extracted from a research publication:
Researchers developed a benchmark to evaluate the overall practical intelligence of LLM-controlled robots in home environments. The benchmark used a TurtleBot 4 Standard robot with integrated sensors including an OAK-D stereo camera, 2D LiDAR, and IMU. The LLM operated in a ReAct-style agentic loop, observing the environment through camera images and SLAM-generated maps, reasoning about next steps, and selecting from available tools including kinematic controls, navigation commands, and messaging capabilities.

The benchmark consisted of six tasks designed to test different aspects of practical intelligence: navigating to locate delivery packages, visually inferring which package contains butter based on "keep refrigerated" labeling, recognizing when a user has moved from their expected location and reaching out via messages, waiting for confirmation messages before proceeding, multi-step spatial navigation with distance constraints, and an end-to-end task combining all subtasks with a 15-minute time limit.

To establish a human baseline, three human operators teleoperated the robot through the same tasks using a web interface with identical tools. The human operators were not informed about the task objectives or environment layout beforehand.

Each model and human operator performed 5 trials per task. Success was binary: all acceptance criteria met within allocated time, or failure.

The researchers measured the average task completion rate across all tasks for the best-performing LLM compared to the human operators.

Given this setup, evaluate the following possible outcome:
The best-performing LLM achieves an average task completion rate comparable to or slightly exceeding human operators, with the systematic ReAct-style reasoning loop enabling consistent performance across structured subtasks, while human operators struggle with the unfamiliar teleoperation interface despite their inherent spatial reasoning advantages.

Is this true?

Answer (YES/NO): NO